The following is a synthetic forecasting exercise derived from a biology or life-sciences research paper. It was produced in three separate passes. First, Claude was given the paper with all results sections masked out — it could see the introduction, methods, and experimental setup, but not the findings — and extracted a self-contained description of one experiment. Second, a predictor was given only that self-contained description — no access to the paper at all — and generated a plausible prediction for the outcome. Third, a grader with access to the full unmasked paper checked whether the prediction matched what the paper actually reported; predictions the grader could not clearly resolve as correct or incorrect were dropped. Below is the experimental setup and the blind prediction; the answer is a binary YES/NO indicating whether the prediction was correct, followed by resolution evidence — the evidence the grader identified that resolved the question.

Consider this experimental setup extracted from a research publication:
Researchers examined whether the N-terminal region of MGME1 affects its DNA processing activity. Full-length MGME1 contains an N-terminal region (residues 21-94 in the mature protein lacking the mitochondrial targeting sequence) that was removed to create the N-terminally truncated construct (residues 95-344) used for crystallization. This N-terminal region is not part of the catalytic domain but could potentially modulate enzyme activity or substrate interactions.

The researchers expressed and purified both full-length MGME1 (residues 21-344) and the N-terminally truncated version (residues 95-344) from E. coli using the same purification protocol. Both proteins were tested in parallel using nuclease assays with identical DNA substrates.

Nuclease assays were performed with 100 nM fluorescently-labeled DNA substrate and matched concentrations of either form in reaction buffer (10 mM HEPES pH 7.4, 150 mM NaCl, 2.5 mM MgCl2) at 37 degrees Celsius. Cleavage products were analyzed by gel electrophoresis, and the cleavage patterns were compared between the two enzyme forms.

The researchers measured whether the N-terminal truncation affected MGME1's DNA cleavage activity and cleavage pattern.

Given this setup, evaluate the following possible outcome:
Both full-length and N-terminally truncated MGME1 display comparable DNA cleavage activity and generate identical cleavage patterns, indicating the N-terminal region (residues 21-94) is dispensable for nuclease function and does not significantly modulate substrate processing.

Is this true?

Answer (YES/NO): NO